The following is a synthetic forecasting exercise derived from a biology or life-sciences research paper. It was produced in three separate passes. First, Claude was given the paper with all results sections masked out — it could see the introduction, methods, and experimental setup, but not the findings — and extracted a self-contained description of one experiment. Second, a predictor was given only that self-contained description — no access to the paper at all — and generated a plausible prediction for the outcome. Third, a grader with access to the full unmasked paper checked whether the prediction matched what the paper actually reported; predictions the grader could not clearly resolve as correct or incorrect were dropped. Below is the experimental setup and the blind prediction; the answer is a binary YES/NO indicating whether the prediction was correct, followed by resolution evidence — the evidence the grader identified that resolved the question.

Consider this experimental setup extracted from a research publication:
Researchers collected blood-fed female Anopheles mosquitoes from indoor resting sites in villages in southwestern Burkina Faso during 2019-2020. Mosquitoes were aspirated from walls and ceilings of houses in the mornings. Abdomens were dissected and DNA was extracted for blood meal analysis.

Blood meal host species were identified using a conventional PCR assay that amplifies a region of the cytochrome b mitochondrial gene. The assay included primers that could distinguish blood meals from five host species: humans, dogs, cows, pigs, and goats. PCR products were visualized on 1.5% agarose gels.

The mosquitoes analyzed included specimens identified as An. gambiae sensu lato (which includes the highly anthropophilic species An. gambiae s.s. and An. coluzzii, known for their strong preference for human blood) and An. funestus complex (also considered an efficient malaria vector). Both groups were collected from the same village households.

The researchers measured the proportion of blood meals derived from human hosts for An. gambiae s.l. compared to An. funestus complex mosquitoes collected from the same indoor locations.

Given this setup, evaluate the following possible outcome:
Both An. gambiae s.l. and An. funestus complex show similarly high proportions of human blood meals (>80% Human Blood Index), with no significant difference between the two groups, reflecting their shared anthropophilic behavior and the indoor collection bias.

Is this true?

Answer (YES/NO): NO